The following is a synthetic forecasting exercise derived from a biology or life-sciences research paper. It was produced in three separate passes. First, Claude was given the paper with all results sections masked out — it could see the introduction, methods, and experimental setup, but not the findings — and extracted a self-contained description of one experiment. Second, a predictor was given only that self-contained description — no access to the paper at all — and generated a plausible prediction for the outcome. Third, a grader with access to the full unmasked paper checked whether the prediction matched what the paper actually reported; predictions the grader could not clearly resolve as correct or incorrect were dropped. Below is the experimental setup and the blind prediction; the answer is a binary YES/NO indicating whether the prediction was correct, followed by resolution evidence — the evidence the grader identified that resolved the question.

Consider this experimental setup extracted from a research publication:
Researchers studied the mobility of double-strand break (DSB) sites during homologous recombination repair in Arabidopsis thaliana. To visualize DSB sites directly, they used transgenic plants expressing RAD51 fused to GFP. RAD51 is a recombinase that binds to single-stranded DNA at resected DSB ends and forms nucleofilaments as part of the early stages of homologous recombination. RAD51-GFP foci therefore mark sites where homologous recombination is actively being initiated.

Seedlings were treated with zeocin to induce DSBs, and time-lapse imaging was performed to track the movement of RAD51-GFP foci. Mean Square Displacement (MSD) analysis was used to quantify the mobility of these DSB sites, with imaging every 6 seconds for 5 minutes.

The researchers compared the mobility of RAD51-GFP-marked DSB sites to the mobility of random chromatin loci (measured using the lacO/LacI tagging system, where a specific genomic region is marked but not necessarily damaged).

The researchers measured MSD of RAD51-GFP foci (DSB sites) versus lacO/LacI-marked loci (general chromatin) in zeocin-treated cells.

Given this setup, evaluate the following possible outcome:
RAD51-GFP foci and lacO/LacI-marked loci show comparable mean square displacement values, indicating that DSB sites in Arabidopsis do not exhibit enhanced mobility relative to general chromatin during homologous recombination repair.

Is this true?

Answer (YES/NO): NO